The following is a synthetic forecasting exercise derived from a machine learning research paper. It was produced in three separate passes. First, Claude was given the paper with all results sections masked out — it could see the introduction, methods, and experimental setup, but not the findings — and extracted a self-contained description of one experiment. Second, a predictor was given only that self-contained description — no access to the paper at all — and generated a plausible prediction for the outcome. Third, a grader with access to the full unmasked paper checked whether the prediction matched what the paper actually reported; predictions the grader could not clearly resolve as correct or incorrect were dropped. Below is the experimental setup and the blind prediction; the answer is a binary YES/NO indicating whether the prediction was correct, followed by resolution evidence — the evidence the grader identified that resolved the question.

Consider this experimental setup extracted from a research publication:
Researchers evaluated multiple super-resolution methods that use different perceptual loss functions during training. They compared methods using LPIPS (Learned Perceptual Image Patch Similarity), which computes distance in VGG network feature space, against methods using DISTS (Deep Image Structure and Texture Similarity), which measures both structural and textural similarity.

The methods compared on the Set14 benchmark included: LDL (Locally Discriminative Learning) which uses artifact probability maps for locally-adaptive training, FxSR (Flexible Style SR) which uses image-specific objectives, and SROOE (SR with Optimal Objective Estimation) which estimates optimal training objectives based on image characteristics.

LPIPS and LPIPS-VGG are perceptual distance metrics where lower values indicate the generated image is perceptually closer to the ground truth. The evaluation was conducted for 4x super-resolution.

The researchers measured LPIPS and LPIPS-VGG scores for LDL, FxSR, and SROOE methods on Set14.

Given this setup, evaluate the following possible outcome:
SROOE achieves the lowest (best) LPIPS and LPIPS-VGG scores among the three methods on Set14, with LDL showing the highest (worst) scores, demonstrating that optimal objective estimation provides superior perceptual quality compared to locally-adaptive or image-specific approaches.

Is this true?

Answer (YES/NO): NO